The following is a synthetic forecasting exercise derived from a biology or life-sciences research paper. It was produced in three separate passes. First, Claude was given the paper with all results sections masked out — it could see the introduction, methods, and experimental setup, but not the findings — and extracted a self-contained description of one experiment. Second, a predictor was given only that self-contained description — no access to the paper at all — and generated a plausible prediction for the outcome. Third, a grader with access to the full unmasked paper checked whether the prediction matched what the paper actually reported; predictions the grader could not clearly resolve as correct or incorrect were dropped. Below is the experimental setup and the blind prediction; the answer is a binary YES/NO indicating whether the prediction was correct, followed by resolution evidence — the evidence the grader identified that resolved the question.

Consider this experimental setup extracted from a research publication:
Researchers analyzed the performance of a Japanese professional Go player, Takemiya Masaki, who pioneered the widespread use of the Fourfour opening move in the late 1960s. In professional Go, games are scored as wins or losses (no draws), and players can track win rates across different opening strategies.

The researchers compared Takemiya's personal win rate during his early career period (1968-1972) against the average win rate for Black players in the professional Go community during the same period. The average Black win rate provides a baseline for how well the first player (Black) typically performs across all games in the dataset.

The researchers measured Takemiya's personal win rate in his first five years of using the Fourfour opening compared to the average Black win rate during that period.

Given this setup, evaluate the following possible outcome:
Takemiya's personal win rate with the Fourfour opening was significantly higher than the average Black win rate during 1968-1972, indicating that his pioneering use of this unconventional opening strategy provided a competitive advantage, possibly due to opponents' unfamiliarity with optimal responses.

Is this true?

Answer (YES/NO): YES